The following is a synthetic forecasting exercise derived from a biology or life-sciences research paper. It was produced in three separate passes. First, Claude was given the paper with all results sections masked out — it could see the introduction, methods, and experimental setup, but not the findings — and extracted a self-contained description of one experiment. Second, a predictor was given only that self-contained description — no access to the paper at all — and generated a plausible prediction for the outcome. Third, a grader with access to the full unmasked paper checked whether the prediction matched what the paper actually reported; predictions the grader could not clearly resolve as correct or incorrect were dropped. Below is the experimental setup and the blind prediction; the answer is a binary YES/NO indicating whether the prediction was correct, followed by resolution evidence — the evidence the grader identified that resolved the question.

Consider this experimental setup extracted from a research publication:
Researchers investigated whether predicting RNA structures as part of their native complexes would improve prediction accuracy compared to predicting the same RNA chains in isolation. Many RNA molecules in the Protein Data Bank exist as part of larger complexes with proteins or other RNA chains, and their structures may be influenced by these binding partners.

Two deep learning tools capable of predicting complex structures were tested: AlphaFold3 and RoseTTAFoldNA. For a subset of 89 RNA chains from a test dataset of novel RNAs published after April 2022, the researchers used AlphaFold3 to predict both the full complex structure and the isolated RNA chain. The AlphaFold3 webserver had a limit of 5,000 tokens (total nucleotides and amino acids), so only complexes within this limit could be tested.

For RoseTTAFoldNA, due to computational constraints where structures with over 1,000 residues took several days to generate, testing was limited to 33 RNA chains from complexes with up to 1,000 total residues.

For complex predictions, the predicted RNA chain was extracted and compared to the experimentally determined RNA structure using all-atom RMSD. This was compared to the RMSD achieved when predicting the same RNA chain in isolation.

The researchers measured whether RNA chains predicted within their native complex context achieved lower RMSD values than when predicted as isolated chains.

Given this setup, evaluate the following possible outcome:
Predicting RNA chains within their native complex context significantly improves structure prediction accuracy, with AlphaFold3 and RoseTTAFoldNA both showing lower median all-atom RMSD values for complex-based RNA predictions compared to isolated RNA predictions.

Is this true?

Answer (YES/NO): NO